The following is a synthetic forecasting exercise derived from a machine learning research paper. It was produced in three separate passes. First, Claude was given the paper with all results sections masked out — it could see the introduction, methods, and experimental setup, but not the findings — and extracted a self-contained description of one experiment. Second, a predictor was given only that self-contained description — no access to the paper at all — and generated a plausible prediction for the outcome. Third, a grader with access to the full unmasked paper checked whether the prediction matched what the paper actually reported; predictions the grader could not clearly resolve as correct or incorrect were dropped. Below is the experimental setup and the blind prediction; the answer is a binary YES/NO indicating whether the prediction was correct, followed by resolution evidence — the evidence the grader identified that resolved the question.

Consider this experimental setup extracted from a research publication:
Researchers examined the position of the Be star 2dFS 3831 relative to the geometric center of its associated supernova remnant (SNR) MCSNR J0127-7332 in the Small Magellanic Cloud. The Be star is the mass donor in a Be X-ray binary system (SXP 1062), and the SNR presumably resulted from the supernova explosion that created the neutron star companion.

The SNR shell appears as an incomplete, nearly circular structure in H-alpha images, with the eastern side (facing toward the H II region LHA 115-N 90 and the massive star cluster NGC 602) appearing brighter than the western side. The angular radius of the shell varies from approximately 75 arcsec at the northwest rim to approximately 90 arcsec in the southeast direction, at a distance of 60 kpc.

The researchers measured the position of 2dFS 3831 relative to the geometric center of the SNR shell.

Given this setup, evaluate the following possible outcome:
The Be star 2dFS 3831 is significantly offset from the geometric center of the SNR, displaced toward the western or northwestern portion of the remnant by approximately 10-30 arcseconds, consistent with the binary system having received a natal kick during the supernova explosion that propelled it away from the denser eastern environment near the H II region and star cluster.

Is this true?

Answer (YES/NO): NO